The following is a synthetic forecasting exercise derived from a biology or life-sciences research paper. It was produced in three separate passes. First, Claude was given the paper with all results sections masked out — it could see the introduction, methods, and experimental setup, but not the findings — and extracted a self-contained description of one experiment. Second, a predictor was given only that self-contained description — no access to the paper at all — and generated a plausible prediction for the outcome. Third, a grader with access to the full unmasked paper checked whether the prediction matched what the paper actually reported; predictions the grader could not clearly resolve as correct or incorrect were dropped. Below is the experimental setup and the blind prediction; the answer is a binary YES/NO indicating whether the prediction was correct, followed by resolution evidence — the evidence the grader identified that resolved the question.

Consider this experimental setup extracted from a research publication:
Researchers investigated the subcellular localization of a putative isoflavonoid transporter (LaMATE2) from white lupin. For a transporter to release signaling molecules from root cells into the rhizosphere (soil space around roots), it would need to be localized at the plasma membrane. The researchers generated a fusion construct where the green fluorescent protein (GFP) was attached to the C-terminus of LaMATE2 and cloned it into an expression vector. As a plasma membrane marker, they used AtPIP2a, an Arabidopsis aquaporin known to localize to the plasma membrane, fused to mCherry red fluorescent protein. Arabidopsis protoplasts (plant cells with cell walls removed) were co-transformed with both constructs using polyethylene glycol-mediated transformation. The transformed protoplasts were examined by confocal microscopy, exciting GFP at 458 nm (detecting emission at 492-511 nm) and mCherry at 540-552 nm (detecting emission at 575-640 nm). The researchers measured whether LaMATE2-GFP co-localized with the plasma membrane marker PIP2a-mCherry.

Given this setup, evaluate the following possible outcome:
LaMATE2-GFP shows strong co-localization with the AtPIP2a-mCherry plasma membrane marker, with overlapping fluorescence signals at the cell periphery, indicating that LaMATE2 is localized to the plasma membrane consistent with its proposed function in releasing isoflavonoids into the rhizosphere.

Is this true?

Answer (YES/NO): YES